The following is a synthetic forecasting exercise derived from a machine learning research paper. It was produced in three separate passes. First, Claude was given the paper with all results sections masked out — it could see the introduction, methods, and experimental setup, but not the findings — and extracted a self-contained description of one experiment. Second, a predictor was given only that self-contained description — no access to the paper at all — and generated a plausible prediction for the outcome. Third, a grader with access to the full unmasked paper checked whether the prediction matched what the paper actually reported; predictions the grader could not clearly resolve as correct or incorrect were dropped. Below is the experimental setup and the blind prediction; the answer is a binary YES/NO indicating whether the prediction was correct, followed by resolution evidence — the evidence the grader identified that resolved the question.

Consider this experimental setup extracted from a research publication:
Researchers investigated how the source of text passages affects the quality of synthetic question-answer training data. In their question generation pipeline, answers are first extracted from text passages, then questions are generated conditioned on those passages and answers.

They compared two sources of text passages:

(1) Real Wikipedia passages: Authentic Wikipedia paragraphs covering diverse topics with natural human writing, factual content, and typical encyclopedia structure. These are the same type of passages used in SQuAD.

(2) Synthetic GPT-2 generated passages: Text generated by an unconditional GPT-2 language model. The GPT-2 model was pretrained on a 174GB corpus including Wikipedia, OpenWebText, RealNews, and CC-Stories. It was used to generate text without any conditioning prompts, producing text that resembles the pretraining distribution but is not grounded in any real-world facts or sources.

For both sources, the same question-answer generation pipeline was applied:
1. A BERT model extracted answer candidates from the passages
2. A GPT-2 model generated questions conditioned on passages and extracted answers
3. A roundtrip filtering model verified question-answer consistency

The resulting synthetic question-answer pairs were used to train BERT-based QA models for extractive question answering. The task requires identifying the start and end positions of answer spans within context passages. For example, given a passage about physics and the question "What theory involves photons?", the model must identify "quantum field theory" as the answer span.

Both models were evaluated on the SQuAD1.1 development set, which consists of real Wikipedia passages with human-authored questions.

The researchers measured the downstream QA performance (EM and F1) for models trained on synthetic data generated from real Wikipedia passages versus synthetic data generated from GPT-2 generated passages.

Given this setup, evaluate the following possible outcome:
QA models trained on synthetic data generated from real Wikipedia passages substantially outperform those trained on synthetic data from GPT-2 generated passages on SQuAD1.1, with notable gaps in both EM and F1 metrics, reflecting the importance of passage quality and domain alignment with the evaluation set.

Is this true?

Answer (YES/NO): NO